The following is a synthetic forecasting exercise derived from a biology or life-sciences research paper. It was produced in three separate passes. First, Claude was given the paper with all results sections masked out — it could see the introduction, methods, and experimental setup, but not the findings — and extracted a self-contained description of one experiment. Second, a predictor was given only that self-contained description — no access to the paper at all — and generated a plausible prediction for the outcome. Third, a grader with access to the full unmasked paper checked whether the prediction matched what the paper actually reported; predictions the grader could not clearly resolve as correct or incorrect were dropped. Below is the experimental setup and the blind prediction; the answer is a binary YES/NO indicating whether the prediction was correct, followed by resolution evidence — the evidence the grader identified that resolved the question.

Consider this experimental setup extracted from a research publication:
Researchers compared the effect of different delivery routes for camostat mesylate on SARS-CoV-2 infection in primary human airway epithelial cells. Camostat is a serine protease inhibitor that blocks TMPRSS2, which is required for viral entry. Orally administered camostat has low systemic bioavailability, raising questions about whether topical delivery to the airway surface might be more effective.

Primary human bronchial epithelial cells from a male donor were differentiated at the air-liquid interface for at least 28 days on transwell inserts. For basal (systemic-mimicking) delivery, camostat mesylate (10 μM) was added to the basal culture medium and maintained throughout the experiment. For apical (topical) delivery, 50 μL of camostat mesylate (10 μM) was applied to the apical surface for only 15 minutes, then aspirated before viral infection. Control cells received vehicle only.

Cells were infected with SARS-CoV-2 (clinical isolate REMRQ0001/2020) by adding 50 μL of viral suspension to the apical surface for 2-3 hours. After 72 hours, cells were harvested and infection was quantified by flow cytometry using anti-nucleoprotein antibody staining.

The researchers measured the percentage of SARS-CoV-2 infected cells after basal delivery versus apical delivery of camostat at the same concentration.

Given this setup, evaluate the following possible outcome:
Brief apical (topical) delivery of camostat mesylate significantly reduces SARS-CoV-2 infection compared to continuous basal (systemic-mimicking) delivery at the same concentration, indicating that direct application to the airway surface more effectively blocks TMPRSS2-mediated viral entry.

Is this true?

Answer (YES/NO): NO